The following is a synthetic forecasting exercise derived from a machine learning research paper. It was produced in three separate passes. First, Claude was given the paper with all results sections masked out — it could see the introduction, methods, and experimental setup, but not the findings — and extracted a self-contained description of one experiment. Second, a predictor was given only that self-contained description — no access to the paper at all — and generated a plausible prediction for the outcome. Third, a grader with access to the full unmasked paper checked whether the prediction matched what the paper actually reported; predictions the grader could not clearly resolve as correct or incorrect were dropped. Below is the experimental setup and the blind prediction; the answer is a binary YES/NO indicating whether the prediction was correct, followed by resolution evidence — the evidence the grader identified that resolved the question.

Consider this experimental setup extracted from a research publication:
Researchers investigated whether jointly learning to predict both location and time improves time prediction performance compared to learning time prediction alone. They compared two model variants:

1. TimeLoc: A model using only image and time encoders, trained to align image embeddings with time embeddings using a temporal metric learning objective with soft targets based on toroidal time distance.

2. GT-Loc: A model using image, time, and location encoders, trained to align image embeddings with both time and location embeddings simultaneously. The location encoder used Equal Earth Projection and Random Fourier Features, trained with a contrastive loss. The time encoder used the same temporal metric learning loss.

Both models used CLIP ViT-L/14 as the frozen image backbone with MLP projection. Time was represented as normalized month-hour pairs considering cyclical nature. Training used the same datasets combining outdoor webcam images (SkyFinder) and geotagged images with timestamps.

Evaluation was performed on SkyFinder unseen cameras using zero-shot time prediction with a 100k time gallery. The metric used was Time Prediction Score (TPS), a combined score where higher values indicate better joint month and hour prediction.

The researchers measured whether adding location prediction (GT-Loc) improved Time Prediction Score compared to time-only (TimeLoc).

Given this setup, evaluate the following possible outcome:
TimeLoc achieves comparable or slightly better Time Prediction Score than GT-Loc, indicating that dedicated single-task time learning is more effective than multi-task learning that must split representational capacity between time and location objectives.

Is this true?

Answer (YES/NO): NO